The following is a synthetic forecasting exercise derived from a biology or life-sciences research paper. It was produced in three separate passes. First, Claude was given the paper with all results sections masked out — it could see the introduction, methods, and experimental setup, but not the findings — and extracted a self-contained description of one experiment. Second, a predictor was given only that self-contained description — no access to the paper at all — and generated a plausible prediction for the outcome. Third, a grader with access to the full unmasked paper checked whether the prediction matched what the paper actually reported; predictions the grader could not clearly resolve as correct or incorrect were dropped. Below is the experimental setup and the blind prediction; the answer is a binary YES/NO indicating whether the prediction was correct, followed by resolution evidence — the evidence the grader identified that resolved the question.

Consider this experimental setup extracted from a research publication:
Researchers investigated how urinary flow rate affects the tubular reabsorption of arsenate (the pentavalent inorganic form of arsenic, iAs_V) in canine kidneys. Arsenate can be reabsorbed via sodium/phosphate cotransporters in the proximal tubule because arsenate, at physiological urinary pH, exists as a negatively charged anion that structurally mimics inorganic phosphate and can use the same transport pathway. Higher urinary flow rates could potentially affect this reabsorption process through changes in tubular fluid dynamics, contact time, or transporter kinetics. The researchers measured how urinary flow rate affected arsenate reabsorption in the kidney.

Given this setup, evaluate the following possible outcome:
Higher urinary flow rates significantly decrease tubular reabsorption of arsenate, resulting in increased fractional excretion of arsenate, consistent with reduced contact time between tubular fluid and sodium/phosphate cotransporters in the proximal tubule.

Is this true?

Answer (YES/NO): YES